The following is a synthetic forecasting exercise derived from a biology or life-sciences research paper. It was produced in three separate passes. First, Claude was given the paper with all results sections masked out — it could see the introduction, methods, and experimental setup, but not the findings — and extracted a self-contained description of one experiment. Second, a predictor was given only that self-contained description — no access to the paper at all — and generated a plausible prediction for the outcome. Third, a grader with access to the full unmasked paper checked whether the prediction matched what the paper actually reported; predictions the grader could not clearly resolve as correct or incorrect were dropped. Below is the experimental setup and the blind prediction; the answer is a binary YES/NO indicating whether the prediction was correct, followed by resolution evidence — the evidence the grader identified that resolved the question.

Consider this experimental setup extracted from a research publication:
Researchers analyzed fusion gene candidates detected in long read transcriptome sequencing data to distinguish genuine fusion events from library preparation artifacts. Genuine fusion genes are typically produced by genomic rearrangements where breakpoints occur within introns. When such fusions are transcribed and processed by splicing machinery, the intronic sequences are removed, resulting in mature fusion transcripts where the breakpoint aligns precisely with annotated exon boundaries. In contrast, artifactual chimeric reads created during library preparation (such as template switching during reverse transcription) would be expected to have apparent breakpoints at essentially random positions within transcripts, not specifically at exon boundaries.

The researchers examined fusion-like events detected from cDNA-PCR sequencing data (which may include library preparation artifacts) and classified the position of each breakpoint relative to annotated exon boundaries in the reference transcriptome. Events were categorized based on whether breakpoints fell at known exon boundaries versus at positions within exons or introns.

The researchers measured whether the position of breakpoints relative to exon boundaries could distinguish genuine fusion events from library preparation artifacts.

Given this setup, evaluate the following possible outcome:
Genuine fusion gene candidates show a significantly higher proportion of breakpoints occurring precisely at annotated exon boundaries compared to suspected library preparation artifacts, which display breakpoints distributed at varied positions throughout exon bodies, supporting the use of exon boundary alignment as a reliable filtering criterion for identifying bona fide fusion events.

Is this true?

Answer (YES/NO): YES